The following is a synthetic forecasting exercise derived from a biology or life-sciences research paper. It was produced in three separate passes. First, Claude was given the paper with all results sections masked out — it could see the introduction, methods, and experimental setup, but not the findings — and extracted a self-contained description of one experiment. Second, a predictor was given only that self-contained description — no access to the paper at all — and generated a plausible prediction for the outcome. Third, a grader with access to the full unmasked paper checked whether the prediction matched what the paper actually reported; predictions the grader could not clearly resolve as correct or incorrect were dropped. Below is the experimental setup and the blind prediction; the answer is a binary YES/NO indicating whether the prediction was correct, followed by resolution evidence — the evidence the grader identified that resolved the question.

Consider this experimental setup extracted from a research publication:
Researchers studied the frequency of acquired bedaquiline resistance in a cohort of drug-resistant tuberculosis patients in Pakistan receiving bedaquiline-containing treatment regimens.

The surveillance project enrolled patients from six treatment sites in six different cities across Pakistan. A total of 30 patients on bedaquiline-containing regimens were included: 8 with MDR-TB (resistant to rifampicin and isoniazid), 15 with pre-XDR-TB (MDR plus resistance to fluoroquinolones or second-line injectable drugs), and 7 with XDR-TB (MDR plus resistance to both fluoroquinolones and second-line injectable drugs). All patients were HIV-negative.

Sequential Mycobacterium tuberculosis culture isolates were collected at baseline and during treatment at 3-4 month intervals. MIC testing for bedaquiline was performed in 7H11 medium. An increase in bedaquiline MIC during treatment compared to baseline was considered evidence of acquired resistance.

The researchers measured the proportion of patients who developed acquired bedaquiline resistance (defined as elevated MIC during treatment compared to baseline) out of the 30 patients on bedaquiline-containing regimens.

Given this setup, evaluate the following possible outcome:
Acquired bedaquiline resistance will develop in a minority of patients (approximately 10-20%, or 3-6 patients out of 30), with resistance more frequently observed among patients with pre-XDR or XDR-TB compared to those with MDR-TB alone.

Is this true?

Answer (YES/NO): NO